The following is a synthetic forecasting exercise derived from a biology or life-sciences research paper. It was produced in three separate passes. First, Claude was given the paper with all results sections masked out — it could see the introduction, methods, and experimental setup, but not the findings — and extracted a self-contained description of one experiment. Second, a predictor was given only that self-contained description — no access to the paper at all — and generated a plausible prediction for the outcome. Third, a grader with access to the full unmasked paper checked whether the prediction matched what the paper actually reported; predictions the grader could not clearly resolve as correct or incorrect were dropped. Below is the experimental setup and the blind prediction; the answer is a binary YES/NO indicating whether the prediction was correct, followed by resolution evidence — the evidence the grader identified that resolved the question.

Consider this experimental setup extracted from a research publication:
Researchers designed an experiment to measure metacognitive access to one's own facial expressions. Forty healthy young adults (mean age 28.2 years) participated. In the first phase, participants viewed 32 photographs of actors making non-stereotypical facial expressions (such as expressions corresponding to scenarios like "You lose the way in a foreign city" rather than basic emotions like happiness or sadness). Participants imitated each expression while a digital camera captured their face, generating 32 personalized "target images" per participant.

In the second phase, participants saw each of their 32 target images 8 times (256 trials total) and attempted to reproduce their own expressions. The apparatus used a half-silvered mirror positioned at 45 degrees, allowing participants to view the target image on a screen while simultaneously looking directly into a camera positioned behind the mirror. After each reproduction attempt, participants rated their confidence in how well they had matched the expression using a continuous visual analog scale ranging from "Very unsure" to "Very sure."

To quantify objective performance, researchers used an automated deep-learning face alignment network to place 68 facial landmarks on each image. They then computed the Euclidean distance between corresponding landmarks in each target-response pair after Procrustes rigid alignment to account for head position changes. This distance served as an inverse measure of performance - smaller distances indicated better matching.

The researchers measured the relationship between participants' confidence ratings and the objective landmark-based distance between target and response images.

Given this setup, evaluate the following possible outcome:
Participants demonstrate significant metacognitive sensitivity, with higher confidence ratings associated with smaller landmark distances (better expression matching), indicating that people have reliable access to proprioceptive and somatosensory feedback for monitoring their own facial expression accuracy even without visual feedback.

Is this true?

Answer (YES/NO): NO